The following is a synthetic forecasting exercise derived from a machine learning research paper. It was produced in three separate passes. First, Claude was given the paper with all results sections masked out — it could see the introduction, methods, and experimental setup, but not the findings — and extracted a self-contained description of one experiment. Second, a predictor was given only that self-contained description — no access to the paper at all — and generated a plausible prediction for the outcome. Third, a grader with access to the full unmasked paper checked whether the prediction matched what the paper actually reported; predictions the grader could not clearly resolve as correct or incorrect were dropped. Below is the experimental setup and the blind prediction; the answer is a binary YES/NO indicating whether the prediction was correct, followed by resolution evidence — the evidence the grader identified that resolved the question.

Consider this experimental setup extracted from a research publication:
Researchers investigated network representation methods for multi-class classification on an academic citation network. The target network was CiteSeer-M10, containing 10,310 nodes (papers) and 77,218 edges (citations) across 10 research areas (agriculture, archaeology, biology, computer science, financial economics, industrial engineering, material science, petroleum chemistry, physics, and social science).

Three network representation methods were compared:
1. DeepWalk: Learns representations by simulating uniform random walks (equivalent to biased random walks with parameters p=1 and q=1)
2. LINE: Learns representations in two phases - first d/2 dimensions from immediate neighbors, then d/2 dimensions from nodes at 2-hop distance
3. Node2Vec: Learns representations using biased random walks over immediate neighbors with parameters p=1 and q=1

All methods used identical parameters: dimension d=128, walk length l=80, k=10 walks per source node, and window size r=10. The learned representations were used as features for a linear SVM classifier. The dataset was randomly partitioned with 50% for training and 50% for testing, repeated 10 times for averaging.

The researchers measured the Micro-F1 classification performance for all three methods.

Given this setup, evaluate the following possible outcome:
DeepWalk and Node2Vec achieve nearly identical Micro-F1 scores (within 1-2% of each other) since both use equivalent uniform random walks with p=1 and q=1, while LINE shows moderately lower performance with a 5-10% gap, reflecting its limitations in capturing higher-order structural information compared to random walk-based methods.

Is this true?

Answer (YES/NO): NO